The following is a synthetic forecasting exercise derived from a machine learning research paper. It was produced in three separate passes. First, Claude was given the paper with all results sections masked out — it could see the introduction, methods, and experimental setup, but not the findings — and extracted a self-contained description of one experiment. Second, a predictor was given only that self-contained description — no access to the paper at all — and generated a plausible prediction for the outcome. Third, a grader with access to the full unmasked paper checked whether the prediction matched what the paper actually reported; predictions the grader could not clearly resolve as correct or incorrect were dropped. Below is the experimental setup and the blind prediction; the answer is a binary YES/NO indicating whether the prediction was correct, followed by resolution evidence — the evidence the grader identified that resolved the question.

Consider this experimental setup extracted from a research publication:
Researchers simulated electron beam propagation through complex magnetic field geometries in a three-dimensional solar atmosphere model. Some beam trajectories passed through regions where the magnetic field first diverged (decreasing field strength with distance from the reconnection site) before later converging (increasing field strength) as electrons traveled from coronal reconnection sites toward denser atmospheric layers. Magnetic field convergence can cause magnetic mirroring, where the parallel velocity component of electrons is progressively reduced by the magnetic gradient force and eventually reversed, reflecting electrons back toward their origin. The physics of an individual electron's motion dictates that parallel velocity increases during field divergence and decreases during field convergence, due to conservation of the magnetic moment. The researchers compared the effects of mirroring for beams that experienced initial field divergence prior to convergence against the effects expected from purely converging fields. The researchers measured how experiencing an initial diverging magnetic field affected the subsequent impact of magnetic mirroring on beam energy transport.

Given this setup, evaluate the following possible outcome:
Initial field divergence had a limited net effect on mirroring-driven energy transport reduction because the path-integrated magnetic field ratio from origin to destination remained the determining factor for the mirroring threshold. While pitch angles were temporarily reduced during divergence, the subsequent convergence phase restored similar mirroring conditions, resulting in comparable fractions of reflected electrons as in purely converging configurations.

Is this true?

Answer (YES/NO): NO